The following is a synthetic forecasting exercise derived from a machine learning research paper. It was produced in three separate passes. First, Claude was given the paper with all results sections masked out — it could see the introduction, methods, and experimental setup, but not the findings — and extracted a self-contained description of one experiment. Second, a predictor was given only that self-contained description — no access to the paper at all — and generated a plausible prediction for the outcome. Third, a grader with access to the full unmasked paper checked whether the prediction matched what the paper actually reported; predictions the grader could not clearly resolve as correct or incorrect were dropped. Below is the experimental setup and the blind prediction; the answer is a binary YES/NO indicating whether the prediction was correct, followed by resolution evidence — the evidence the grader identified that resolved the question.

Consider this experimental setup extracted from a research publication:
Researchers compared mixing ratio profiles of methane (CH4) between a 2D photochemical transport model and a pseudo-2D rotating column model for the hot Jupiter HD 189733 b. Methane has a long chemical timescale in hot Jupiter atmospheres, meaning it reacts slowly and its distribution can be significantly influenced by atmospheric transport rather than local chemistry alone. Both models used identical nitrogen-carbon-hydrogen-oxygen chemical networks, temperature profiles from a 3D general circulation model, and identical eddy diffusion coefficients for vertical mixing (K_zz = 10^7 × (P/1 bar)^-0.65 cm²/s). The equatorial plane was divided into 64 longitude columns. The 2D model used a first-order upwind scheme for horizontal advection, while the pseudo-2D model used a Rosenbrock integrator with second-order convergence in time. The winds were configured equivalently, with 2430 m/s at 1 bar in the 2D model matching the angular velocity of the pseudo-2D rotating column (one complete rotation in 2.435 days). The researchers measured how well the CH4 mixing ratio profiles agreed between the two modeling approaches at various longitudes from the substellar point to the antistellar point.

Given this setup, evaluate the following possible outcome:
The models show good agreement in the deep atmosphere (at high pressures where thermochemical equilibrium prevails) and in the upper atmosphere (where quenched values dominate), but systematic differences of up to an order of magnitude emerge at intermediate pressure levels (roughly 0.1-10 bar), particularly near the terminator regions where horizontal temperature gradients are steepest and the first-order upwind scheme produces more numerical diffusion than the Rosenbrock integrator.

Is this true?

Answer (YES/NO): NO